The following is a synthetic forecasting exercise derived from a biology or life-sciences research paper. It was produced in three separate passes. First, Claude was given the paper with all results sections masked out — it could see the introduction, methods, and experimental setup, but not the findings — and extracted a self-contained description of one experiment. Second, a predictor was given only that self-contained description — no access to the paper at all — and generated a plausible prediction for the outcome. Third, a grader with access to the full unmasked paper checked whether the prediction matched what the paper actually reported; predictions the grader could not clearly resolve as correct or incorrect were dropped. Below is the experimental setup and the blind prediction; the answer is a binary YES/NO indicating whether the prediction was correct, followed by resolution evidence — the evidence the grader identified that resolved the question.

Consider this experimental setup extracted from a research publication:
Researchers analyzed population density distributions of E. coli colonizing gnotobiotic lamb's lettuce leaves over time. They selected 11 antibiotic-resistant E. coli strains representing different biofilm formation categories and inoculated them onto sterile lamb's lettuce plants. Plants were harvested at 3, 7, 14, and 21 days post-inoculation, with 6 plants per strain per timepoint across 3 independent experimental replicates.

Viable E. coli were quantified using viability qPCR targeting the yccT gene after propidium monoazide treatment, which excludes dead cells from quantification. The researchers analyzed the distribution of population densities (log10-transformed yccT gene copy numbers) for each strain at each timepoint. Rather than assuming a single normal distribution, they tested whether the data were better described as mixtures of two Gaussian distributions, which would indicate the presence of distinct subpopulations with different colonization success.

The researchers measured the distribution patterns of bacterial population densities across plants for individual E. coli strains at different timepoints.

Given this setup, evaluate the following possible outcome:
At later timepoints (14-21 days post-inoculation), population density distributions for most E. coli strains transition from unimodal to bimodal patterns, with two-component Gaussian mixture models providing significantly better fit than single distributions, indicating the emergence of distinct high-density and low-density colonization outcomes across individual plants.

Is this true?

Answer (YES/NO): YES